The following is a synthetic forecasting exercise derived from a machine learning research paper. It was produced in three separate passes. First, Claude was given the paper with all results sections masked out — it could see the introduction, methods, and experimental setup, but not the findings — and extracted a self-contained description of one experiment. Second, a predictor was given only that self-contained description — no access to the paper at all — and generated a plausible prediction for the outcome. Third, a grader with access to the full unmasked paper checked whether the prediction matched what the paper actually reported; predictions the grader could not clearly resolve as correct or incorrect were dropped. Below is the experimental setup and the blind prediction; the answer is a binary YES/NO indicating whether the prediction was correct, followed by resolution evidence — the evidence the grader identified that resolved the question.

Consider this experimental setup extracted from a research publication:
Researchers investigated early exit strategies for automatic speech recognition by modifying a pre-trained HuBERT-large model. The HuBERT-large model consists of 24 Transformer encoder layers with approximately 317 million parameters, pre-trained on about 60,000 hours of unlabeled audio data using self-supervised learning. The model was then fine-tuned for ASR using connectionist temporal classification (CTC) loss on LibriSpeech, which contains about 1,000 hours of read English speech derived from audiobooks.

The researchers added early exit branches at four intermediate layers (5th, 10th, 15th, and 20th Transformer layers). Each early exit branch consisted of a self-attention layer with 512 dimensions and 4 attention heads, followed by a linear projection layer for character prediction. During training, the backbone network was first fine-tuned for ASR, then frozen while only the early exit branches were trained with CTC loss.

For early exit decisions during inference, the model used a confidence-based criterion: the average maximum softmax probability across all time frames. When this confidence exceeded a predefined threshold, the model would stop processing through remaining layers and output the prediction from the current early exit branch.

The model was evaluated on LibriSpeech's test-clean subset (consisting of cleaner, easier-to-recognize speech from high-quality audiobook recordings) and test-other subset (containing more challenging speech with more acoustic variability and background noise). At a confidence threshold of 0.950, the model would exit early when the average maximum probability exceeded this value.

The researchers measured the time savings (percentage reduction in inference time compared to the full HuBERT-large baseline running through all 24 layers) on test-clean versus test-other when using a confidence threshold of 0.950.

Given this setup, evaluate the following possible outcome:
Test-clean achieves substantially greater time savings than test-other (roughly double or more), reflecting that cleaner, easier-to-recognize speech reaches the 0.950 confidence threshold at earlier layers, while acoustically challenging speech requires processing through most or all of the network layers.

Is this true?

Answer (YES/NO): NO